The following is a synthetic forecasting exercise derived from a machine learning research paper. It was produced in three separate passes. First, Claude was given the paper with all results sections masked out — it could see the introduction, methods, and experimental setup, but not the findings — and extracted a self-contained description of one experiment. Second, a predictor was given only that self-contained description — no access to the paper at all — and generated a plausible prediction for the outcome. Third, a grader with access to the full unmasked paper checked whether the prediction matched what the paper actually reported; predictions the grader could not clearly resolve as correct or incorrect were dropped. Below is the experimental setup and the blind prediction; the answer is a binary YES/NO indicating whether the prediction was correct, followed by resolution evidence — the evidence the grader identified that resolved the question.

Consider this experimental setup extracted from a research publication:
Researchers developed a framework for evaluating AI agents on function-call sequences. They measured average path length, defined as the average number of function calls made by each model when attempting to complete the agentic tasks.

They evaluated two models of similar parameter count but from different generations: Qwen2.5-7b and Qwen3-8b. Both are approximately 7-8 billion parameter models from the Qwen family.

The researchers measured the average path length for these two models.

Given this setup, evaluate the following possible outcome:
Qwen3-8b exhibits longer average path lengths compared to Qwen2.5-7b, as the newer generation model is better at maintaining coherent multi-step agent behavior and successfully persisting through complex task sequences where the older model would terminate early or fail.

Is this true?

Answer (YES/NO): NO